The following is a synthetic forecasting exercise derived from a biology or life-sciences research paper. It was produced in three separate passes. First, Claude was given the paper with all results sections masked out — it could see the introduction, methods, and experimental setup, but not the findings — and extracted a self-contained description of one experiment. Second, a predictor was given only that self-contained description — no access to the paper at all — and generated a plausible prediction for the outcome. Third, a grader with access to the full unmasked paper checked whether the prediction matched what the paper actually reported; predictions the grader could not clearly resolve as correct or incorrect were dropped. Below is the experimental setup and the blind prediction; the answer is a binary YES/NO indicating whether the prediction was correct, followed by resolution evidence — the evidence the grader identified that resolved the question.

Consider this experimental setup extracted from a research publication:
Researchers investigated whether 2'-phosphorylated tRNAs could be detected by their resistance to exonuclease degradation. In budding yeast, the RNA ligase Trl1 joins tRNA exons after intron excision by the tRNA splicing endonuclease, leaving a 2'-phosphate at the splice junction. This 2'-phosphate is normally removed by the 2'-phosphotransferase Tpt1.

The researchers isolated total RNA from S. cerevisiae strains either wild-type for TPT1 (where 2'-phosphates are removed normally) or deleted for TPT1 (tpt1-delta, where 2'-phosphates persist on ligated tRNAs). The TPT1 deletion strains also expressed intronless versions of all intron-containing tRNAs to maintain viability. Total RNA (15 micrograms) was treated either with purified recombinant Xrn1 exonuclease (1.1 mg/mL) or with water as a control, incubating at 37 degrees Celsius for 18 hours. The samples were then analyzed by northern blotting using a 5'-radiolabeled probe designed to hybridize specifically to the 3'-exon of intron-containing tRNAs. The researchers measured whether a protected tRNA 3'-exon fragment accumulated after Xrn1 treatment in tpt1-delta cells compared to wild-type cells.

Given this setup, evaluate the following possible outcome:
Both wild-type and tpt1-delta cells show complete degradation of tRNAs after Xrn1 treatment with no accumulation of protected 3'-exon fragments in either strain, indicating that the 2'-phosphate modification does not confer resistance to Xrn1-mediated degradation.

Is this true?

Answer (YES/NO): NO